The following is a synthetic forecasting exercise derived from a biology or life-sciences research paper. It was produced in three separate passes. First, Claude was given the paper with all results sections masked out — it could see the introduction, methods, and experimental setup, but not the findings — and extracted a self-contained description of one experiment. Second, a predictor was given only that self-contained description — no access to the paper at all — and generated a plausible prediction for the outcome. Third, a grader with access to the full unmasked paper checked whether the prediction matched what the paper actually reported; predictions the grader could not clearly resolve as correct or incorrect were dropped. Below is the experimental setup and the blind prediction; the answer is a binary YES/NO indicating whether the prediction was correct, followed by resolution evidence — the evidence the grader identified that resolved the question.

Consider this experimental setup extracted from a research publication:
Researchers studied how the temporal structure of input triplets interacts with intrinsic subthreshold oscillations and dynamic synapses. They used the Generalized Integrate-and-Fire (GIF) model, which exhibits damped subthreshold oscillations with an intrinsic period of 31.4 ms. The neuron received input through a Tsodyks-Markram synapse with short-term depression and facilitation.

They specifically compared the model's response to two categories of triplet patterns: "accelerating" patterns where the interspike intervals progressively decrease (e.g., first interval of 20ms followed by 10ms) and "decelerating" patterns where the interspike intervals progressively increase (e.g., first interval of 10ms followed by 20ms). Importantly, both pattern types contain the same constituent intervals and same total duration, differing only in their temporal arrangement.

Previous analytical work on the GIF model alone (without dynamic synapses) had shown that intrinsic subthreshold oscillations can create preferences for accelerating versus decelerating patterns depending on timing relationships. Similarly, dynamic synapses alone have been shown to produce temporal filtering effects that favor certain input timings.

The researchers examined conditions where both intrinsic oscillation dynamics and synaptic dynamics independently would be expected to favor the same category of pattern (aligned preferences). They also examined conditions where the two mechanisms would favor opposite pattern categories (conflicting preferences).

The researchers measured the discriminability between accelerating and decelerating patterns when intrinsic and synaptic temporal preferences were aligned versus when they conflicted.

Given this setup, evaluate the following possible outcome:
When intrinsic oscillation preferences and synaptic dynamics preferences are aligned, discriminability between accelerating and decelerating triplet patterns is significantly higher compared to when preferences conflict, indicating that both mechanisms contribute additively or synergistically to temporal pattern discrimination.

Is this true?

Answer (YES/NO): NO